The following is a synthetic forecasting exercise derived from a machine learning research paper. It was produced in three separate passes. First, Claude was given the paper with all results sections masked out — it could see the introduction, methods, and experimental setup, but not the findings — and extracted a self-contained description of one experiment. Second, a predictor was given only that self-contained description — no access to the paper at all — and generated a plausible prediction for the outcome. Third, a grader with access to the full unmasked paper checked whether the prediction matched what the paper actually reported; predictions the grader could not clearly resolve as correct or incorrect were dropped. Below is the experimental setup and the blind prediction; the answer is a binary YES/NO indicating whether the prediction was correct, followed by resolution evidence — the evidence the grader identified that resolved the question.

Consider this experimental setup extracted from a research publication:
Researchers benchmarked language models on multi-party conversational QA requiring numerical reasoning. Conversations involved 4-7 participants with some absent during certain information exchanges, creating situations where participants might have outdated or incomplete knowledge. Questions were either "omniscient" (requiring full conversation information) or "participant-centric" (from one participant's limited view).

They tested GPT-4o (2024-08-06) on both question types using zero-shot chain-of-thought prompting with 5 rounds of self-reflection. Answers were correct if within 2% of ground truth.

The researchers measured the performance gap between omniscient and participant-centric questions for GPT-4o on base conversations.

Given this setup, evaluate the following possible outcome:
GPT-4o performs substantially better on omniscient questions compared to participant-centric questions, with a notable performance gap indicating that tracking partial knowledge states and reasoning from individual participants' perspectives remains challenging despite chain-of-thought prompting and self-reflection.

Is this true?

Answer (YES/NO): YES